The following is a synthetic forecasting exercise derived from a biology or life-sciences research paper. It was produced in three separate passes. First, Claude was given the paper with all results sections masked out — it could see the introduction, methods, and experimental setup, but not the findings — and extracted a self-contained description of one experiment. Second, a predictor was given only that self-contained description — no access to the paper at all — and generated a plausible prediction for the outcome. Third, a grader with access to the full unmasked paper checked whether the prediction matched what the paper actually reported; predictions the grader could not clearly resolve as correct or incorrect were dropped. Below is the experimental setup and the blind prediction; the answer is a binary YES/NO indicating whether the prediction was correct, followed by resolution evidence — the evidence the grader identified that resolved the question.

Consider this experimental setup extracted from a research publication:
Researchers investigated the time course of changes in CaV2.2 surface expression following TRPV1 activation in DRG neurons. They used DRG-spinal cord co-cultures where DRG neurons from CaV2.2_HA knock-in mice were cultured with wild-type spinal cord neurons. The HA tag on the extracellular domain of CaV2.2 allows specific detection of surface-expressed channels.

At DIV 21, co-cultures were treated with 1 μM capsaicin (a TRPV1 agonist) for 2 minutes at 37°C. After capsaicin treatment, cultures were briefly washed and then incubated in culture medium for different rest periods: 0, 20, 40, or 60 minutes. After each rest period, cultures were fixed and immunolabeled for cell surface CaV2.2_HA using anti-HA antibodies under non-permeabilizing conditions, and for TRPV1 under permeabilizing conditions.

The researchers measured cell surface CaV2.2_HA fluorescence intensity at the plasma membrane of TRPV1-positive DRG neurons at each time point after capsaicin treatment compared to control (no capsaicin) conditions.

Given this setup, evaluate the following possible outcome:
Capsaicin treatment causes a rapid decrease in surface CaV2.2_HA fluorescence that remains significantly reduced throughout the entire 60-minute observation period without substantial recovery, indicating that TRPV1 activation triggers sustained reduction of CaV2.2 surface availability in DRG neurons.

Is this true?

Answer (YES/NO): NO